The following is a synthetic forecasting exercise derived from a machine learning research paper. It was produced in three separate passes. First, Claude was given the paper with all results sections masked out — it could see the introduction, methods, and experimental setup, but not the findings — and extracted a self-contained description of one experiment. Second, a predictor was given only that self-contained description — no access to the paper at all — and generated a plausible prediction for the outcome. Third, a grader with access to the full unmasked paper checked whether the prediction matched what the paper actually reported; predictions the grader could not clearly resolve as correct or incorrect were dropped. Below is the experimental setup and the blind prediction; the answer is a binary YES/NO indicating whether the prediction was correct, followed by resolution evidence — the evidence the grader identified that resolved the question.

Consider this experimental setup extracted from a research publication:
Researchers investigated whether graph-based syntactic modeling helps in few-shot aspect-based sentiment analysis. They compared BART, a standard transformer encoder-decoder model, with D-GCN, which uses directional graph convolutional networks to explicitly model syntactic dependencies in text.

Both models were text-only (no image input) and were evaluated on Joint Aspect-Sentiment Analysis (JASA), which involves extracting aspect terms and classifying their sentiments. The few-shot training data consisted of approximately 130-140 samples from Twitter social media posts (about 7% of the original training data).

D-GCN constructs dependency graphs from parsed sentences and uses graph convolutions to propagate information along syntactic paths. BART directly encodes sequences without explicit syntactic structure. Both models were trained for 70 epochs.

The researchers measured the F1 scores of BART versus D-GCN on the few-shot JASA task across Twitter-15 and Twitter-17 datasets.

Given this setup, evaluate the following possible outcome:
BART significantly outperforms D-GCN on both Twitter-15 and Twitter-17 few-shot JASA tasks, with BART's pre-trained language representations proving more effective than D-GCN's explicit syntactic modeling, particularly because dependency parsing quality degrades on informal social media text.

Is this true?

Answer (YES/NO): NO